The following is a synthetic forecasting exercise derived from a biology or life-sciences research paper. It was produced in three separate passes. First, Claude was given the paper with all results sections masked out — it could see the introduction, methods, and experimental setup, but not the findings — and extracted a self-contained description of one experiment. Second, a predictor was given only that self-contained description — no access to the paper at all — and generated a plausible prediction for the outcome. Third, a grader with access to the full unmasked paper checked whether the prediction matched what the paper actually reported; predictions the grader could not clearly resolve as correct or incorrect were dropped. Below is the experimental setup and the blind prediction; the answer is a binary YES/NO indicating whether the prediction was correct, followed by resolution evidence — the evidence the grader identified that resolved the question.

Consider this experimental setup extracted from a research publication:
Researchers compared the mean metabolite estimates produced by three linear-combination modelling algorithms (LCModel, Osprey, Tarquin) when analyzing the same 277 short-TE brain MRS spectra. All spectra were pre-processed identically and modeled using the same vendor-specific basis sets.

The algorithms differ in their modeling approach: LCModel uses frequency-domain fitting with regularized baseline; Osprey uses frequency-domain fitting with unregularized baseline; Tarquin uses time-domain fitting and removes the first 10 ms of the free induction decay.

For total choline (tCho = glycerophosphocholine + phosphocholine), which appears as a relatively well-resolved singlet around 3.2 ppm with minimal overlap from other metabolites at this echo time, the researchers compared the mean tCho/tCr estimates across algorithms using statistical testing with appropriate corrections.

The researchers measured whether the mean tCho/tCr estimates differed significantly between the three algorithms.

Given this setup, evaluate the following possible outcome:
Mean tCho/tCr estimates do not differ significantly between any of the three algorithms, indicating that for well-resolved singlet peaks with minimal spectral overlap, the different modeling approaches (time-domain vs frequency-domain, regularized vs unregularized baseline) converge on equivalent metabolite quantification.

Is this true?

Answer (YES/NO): YES